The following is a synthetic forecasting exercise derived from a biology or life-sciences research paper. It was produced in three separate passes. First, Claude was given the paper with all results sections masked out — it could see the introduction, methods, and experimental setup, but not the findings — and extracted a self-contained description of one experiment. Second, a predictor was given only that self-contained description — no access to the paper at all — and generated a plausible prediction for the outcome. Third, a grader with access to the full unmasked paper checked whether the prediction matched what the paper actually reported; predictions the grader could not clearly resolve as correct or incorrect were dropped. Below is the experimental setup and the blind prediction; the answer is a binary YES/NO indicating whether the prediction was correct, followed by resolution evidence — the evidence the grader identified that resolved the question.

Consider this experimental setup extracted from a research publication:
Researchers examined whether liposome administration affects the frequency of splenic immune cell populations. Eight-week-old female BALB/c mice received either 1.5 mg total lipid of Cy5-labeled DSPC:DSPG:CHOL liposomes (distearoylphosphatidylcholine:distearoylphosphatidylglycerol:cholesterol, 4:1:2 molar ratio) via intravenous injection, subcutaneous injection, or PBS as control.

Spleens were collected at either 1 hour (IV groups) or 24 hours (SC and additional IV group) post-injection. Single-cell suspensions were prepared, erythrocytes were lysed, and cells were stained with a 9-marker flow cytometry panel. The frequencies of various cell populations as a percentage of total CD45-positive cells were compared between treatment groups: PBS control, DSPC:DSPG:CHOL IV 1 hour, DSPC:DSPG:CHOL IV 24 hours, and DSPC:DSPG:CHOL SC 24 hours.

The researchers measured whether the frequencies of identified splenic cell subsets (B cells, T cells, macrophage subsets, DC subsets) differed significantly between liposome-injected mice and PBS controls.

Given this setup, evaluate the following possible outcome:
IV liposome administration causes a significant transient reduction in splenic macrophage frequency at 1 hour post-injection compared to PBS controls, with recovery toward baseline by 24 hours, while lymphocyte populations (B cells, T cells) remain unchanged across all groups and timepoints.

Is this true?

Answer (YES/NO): NO